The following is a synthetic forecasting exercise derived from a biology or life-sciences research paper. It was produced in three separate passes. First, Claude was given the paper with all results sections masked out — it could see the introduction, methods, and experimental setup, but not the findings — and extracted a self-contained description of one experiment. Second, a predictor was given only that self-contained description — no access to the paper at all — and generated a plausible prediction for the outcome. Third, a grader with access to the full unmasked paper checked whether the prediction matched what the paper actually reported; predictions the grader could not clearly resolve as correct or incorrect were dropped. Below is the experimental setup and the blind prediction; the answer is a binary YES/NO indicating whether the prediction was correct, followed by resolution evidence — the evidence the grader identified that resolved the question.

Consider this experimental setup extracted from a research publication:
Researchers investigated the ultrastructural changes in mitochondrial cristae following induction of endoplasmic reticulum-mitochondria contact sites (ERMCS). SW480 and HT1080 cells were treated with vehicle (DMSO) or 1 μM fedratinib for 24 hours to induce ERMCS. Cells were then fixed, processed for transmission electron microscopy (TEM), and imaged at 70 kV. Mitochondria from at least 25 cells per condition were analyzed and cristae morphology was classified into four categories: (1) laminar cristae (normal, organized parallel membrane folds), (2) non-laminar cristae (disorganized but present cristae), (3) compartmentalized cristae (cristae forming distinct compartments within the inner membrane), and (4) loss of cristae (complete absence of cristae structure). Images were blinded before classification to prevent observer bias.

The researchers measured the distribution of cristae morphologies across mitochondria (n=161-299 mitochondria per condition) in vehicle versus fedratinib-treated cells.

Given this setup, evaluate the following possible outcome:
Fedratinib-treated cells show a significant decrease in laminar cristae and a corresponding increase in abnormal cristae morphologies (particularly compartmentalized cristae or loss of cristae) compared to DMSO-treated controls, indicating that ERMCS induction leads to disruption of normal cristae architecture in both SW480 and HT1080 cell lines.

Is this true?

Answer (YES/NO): YES